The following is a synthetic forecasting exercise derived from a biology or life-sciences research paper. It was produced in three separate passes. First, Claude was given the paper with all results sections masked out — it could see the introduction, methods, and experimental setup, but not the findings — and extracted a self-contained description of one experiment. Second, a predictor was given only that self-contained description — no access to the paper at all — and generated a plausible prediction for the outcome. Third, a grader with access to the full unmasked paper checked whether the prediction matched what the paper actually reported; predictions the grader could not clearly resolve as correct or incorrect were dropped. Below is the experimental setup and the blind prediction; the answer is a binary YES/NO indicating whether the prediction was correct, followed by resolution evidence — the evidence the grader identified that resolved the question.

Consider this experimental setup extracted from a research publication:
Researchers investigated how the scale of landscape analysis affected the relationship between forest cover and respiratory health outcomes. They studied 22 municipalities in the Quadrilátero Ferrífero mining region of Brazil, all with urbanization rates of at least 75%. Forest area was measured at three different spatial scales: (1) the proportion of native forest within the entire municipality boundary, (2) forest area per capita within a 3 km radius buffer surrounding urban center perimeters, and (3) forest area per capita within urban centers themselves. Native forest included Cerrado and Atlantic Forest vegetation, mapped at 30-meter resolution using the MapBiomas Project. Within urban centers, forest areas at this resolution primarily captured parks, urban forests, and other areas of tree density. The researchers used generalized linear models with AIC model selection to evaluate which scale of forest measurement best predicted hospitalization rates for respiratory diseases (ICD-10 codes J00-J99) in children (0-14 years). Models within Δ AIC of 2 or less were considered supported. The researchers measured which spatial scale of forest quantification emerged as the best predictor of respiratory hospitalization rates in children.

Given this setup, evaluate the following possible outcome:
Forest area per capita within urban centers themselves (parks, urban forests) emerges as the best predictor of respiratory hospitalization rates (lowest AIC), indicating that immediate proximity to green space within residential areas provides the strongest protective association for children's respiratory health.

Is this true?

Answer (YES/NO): YES